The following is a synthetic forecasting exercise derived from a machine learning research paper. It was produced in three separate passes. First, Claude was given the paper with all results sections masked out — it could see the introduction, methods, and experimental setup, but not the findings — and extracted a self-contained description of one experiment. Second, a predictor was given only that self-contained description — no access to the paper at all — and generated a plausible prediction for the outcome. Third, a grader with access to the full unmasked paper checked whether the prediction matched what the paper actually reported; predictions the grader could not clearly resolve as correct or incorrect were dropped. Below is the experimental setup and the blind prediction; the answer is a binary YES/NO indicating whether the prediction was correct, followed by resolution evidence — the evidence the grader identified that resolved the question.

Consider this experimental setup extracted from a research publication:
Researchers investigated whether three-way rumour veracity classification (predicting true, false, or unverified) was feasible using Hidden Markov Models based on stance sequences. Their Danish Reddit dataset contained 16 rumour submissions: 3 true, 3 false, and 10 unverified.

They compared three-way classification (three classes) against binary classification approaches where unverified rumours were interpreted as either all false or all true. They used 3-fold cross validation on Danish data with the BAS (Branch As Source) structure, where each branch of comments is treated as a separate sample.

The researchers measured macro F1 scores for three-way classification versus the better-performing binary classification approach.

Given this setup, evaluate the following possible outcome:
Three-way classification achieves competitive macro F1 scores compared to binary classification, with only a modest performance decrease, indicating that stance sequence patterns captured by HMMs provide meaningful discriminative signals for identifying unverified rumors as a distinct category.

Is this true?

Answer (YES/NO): NO